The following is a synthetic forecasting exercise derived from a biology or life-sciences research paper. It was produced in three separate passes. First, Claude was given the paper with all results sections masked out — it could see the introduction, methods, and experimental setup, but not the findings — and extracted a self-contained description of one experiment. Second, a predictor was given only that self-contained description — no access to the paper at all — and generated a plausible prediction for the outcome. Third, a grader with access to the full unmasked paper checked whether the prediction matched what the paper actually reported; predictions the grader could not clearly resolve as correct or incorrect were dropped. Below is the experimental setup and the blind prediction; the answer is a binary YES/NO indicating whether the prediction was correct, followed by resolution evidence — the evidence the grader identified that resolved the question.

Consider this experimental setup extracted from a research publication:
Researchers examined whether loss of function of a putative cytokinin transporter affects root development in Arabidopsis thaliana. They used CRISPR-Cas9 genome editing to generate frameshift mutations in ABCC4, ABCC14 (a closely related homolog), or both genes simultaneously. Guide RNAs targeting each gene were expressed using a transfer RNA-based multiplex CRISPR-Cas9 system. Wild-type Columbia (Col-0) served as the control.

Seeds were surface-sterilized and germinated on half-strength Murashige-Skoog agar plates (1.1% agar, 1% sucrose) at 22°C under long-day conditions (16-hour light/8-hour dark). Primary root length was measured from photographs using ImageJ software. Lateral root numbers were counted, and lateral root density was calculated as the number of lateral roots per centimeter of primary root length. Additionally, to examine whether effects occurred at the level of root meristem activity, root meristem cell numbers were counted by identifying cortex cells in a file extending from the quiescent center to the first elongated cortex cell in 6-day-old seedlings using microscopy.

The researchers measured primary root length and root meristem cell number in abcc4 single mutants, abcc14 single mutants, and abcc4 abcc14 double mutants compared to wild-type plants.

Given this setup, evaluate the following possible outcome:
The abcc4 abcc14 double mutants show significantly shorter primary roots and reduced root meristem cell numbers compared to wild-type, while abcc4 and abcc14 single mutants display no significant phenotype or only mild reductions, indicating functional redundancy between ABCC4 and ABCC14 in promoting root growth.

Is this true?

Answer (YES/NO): NO